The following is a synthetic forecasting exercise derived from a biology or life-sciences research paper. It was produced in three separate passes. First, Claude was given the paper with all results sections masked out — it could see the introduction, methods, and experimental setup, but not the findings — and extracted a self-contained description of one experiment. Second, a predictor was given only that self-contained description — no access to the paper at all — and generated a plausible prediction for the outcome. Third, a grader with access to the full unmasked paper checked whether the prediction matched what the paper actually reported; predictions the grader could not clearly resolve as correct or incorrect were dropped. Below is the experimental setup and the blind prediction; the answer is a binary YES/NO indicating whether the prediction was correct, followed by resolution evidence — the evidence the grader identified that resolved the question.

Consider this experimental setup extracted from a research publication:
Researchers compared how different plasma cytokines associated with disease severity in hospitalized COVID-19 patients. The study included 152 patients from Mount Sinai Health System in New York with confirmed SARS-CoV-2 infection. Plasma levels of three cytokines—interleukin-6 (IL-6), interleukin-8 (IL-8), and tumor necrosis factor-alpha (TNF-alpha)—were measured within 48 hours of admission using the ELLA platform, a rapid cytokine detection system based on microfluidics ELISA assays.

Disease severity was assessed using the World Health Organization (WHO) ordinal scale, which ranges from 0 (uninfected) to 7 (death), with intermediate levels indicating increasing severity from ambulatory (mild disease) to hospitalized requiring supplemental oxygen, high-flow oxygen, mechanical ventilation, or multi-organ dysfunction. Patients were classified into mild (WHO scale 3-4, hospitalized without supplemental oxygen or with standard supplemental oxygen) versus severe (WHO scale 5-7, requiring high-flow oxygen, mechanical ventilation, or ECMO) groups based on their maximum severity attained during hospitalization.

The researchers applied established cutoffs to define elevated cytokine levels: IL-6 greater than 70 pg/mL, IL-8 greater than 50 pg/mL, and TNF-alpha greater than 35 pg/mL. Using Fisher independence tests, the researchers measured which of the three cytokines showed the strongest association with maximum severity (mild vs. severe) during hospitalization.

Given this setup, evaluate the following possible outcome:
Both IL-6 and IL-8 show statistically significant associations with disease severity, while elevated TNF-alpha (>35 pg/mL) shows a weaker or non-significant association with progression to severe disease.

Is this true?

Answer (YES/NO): NO